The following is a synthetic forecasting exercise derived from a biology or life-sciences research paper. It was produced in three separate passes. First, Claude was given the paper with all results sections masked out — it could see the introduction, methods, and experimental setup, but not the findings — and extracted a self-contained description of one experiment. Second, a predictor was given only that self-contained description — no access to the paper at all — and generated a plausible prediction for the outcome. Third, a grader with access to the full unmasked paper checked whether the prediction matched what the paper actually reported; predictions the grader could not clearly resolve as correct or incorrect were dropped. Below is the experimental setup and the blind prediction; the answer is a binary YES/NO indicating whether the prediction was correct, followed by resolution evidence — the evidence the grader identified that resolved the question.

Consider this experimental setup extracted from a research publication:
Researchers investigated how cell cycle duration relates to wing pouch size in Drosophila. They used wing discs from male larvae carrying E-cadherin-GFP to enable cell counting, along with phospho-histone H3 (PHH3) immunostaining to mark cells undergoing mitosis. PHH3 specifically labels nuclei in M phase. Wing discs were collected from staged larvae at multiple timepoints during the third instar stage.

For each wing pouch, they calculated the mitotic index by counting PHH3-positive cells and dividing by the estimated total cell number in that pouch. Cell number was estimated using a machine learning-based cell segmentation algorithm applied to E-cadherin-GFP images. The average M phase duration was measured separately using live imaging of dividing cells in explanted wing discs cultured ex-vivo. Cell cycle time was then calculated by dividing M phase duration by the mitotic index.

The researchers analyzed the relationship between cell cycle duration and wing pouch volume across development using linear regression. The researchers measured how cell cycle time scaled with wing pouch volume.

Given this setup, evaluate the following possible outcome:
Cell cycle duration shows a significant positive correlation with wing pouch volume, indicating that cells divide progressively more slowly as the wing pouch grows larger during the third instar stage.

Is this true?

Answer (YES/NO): YES